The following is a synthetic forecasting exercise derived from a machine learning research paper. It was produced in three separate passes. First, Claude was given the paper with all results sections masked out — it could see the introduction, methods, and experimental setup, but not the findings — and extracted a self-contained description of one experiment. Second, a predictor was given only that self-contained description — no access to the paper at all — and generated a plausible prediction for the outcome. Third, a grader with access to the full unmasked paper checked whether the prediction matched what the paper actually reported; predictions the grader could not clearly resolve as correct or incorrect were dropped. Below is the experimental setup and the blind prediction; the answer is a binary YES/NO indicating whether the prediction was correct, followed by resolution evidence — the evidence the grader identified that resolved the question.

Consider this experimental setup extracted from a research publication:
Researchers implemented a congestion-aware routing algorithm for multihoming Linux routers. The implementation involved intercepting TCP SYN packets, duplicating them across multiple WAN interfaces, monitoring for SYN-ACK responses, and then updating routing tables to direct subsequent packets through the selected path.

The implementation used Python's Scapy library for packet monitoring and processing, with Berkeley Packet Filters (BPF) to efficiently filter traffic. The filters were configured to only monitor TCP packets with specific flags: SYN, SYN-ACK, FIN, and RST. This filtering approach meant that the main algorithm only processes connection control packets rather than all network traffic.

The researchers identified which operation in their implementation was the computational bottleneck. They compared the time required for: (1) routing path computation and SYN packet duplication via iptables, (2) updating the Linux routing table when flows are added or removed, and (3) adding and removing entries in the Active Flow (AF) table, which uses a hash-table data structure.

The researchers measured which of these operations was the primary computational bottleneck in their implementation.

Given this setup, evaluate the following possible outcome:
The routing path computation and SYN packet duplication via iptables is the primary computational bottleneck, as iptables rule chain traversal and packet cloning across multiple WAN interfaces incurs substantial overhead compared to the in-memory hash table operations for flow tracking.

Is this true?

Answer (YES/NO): NO